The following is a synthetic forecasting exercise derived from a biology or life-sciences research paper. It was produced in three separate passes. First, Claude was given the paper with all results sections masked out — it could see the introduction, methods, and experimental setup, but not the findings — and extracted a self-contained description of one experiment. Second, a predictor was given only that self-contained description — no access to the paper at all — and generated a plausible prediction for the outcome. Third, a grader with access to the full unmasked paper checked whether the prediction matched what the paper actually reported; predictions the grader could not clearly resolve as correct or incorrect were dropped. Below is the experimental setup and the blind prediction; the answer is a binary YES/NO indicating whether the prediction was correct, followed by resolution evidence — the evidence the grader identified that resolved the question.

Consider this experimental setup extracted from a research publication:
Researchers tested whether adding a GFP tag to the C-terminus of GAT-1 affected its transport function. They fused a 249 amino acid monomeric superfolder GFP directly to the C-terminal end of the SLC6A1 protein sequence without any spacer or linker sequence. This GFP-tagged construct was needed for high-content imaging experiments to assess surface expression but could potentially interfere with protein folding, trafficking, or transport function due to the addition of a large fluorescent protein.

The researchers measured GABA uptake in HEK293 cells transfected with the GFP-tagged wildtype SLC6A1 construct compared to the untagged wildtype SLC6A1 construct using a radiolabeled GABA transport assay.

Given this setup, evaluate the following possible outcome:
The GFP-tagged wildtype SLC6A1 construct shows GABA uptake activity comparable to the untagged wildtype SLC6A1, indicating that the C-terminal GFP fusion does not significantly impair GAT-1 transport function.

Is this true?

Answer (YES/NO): YES